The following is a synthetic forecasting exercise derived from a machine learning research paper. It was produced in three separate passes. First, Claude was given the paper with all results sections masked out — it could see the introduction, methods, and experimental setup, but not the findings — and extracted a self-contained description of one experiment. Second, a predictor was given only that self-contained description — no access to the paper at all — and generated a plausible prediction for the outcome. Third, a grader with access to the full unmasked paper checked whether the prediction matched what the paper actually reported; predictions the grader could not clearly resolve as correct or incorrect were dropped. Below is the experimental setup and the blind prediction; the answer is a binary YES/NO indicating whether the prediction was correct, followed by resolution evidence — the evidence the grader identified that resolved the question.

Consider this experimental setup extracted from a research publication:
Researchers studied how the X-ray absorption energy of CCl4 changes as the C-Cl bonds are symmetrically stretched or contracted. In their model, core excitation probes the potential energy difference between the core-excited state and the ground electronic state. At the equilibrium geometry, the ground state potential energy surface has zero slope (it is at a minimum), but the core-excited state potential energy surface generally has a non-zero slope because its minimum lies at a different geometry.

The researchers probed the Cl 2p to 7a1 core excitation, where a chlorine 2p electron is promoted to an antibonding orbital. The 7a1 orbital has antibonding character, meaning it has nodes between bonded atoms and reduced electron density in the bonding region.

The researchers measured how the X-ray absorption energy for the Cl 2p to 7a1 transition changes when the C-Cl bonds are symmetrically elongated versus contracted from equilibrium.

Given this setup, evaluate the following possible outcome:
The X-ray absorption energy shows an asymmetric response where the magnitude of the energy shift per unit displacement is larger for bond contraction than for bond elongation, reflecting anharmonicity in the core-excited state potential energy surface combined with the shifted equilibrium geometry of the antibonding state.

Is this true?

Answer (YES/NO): NO